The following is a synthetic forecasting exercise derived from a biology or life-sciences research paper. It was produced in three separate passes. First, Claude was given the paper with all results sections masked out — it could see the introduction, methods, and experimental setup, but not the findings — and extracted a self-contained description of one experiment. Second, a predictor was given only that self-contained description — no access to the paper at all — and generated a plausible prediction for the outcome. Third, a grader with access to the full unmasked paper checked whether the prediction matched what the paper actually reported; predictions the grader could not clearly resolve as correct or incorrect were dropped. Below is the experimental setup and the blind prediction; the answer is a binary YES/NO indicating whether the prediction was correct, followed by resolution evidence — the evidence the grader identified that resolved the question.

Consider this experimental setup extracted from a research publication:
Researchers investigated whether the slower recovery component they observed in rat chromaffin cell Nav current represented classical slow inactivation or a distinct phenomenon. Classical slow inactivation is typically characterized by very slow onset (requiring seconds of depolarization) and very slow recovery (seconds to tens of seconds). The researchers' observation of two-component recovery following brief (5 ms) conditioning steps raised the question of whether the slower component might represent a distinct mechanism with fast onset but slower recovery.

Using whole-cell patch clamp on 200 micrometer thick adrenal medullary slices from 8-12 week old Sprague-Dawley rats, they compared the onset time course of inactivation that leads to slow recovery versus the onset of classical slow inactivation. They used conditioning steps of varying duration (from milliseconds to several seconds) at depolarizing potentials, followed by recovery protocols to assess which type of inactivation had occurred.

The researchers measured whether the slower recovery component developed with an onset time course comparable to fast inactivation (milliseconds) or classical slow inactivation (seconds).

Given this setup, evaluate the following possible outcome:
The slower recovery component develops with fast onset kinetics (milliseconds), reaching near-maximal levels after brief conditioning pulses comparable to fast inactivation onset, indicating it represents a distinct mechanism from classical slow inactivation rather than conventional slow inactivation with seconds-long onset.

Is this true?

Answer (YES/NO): YES